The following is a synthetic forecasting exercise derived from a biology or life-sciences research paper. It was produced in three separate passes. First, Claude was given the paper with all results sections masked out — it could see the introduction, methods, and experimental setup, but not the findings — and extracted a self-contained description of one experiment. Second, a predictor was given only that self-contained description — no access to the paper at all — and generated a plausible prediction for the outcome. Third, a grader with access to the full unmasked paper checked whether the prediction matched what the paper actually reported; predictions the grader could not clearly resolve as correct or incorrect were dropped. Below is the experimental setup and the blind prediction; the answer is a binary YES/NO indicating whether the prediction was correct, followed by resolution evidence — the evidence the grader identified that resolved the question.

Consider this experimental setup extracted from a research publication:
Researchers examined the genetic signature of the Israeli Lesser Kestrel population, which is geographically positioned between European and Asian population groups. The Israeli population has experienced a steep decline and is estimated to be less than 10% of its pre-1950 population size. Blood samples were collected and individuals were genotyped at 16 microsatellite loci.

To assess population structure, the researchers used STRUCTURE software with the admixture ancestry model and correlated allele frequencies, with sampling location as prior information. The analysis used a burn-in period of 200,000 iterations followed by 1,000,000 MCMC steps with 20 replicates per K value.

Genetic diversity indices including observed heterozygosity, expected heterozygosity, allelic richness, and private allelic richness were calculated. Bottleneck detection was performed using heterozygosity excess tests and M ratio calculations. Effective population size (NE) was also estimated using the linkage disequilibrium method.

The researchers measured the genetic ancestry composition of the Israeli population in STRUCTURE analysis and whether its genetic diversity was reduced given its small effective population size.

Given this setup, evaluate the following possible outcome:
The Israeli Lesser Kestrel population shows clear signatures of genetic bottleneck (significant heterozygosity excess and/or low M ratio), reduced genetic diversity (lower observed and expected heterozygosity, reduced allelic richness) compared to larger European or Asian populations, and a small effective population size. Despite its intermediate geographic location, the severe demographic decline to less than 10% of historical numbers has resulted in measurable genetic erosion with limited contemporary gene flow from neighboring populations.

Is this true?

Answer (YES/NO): NO